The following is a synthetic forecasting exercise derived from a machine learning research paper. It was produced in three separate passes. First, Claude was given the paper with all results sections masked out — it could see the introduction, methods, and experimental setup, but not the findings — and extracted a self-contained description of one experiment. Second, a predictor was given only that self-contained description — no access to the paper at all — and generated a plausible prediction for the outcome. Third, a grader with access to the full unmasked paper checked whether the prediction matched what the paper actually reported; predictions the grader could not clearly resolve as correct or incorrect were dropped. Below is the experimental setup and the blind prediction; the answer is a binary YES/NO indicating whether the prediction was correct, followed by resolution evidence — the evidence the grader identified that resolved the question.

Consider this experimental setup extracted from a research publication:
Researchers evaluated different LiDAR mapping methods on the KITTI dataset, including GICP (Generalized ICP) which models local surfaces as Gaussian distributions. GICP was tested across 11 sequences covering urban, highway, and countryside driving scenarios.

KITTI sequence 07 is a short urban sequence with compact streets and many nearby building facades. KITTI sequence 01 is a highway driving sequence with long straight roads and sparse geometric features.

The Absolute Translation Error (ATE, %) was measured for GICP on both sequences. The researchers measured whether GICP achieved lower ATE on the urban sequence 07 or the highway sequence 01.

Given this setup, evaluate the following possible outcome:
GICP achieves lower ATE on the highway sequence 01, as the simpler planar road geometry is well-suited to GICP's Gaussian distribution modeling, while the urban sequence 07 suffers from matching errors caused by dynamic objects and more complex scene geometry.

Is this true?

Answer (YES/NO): NO